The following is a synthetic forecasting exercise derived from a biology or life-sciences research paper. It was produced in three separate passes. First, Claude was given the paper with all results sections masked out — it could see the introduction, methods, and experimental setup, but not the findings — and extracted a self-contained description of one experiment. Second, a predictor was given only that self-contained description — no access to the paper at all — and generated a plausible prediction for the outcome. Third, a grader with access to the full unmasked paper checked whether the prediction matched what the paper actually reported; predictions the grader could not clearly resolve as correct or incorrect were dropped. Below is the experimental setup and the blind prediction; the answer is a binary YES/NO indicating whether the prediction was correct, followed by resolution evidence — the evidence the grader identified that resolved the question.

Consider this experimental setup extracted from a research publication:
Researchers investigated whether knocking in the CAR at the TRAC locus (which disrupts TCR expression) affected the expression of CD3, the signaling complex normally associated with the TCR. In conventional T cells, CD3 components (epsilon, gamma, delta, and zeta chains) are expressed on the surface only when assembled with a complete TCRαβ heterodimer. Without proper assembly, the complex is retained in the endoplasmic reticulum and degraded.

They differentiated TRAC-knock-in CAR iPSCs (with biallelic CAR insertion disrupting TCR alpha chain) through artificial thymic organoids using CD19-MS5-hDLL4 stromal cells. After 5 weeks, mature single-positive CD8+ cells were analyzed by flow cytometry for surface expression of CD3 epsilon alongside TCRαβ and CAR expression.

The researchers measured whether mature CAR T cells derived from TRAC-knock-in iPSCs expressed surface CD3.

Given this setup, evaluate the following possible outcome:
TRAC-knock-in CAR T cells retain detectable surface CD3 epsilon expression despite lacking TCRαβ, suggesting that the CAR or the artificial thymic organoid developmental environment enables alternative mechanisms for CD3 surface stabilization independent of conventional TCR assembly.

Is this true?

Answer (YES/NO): NO